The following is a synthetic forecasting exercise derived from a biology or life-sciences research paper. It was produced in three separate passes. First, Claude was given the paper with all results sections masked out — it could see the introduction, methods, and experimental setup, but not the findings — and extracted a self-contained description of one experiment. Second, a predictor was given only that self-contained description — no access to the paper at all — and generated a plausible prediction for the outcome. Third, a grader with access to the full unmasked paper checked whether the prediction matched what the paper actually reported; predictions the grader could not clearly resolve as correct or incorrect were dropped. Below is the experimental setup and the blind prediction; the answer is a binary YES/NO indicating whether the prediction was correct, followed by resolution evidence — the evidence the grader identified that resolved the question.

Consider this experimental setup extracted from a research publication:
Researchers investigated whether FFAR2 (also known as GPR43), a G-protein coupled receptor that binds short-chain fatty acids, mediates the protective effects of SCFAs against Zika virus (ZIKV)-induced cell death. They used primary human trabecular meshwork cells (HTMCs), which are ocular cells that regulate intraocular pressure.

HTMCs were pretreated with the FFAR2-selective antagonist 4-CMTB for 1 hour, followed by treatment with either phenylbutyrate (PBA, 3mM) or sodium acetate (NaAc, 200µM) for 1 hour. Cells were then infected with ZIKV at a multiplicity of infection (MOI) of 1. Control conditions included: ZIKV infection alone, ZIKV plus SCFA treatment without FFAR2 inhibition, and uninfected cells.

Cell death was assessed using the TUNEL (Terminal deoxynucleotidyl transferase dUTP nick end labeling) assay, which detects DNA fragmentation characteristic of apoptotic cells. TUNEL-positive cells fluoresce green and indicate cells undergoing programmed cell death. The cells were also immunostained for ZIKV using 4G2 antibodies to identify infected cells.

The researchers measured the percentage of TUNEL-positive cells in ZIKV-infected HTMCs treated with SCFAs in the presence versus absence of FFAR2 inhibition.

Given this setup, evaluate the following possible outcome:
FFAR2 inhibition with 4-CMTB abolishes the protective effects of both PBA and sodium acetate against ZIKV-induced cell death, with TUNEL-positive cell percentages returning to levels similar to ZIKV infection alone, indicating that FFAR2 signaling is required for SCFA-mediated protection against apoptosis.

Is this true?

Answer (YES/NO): YES